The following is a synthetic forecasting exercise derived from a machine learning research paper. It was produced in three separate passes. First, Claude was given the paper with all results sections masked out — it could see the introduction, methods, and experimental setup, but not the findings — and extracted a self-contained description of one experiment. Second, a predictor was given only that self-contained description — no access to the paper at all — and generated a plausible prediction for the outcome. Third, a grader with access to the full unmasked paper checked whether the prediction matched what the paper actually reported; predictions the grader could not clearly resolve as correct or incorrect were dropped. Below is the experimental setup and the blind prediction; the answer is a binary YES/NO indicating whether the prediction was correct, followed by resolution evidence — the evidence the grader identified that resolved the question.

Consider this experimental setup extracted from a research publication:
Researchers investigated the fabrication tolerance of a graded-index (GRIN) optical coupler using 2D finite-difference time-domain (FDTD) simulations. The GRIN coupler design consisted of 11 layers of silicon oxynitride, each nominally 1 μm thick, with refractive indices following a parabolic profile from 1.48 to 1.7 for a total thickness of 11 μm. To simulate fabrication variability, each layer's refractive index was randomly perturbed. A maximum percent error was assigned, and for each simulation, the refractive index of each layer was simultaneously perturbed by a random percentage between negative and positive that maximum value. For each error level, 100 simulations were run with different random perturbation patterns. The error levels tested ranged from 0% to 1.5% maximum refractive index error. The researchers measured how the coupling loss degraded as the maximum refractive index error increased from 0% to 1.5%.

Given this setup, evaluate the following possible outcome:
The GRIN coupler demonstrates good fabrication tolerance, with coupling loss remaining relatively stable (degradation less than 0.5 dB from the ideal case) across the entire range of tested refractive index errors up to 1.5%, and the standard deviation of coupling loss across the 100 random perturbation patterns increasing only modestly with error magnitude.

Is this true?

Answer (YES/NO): NO